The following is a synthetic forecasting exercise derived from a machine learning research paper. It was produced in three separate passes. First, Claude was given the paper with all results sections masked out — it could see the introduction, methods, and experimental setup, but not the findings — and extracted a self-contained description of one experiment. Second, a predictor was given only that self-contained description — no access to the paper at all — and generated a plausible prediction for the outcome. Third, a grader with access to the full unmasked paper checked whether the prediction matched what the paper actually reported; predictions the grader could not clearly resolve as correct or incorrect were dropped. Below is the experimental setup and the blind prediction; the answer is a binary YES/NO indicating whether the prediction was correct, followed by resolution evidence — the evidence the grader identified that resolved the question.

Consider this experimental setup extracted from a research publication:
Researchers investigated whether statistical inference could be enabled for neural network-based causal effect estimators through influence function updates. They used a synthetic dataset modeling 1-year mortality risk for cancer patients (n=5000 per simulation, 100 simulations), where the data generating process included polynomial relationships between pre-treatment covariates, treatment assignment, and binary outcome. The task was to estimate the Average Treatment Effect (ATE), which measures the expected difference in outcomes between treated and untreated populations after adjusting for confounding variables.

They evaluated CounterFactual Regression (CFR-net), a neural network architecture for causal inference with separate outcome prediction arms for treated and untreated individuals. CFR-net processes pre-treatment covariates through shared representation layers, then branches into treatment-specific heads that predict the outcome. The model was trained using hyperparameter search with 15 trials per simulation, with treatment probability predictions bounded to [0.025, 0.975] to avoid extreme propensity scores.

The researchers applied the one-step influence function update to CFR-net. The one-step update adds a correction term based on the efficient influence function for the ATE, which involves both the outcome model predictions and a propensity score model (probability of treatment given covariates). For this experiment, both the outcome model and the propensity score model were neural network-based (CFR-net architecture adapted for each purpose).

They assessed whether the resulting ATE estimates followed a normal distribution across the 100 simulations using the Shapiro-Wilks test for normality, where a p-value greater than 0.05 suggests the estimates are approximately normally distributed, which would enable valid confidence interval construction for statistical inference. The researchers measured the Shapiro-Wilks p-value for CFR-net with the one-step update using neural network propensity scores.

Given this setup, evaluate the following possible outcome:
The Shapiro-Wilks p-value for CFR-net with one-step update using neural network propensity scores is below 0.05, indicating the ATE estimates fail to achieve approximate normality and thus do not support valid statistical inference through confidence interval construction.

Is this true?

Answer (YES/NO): YES